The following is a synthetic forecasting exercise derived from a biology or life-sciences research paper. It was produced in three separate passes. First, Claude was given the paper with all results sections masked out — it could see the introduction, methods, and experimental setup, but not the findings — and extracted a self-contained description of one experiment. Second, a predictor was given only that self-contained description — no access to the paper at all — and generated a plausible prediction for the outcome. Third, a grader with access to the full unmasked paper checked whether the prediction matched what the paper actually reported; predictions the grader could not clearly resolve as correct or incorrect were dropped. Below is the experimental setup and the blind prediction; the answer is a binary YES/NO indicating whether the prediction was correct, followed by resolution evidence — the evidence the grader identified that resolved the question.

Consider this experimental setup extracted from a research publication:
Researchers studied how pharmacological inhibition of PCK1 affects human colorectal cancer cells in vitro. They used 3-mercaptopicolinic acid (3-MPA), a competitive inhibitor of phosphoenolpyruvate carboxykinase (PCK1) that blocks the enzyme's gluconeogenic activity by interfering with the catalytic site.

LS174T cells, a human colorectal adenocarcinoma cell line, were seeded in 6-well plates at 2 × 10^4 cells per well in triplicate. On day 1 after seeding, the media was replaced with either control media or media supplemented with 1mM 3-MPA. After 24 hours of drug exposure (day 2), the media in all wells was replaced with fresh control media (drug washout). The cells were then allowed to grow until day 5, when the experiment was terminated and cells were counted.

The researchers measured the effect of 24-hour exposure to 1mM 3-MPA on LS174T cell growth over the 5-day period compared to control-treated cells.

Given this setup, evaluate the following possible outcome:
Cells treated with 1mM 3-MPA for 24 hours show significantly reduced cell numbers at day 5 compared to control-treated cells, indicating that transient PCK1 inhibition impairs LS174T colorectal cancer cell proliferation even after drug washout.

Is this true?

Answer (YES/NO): NO